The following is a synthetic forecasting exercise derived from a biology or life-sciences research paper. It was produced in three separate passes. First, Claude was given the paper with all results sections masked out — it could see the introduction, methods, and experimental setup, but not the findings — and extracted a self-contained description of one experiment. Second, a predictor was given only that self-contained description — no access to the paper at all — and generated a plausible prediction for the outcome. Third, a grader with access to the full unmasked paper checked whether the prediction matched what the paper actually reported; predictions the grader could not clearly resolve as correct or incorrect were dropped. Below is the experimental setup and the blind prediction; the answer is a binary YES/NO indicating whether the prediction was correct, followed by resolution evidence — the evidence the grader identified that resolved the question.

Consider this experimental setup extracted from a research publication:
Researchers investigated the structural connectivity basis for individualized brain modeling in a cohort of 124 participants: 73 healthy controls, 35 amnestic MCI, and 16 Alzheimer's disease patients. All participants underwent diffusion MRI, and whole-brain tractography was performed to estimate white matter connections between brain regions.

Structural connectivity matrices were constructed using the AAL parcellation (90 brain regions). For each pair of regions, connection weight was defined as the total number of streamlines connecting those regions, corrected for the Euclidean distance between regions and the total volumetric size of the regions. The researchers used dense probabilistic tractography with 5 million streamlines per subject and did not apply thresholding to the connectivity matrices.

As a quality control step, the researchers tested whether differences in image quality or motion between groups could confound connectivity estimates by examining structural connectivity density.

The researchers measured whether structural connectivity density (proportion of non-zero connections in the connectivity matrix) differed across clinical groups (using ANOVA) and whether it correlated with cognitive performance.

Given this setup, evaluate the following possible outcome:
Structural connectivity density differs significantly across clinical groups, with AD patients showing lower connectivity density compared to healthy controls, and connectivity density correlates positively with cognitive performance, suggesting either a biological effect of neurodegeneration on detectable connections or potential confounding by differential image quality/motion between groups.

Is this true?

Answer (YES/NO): NO